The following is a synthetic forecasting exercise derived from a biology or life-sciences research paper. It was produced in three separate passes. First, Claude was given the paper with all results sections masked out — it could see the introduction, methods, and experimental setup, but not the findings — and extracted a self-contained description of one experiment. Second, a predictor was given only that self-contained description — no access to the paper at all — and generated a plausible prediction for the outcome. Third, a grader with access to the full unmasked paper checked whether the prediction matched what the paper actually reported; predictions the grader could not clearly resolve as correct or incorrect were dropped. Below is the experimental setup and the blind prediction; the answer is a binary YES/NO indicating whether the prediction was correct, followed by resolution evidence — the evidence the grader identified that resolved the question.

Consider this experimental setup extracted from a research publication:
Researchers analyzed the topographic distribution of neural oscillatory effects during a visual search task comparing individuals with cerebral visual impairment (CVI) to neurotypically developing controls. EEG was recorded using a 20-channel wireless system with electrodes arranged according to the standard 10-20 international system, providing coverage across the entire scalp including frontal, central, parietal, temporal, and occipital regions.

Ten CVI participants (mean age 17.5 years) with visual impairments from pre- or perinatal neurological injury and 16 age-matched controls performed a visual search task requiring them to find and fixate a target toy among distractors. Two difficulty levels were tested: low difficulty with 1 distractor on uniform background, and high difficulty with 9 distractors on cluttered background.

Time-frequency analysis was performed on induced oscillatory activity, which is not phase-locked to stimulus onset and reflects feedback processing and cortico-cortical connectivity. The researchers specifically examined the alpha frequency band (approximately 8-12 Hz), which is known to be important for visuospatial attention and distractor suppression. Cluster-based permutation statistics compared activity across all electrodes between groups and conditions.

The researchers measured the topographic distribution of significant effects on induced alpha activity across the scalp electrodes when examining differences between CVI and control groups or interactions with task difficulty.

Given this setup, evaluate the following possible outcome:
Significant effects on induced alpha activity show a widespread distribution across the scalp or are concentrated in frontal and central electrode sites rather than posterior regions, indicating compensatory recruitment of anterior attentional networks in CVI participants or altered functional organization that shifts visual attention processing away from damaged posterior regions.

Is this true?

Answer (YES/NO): NO